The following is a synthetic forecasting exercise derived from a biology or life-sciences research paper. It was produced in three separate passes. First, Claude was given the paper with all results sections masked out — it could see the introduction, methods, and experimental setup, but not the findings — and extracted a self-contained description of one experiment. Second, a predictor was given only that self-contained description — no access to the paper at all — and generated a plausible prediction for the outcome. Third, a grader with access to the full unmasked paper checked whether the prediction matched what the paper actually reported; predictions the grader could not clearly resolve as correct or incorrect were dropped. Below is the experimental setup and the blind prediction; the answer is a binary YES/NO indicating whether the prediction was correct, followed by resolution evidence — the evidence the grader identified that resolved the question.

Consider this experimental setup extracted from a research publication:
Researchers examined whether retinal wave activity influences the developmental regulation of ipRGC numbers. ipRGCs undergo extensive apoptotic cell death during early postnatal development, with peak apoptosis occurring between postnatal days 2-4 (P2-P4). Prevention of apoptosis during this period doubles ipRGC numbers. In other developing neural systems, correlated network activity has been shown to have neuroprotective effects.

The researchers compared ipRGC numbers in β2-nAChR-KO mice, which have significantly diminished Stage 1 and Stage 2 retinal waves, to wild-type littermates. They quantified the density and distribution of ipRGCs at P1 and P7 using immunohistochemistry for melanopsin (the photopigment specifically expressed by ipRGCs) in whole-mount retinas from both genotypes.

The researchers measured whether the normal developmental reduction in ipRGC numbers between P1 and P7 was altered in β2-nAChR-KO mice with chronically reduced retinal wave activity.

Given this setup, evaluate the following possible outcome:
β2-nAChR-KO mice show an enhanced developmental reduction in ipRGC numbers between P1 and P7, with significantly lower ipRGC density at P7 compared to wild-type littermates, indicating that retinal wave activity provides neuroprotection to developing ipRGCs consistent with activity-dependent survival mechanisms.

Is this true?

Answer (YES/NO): NO